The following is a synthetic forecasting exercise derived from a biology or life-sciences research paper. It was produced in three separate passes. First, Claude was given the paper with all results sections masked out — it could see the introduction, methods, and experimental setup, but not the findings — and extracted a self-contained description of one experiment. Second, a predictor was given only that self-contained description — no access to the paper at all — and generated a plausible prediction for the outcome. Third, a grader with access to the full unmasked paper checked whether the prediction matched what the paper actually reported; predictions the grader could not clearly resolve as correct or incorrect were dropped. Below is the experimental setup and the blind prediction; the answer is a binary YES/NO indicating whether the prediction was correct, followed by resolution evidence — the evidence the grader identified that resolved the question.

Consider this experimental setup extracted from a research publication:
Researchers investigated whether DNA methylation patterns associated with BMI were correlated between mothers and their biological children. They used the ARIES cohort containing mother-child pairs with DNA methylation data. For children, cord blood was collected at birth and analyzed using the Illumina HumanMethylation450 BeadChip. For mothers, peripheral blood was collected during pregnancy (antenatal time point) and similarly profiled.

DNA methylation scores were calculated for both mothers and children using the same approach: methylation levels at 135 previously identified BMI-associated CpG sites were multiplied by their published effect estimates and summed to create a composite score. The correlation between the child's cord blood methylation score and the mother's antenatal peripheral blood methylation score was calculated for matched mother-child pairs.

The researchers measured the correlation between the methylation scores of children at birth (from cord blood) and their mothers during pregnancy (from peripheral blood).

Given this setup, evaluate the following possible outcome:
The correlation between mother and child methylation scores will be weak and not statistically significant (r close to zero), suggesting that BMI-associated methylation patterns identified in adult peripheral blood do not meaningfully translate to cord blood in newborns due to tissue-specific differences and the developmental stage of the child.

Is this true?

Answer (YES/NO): NO